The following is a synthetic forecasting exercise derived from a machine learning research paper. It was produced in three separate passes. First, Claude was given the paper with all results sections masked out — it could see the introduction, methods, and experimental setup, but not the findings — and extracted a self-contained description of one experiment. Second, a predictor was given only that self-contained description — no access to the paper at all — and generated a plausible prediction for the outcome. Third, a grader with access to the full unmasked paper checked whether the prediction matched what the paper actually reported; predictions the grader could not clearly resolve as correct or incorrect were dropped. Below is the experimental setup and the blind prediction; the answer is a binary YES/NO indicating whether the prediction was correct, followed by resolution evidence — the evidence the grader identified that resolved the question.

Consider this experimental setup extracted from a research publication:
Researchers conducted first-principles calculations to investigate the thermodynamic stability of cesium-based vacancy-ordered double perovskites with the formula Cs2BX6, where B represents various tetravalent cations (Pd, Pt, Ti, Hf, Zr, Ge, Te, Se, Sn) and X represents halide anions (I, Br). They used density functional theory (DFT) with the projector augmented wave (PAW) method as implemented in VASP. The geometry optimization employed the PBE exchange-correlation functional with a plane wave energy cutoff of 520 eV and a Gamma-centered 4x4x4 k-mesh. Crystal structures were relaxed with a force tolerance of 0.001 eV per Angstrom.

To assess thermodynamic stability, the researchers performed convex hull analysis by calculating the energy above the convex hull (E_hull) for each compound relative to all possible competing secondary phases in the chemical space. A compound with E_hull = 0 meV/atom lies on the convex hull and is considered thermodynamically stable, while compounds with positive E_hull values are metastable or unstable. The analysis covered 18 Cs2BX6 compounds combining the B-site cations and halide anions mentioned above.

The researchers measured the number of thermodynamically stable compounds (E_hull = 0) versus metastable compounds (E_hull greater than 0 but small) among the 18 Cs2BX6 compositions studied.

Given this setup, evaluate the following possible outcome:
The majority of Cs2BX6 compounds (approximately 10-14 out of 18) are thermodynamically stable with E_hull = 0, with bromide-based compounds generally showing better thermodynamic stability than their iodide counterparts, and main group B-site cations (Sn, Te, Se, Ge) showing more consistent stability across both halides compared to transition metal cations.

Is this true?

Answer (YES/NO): NO